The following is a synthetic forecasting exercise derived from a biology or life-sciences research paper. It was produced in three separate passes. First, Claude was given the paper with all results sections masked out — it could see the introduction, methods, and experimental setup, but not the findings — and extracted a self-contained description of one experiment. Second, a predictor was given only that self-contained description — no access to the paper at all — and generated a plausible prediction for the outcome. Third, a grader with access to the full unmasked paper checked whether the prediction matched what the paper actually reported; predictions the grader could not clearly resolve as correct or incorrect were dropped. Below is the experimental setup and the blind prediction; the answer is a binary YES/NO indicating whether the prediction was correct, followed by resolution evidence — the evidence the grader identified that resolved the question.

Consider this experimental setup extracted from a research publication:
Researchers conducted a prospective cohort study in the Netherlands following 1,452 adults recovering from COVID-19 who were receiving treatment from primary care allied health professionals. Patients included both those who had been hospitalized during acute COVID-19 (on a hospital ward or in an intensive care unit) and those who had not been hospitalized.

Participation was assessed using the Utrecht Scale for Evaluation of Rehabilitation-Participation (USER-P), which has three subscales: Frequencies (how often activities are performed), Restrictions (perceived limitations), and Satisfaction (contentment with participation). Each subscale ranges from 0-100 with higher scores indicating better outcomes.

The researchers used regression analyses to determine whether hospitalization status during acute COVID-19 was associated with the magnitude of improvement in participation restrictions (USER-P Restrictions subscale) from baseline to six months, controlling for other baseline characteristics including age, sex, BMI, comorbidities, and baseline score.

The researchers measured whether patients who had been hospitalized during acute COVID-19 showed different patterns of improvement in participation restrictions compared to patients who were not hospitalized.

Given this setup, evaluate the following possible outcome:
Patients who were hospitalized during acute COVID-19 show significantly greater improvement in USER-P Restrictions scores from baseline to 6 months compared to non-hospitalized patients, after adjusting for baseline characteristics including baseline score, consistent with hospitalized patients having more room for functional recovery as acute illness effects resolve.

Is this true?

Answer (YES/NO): YES